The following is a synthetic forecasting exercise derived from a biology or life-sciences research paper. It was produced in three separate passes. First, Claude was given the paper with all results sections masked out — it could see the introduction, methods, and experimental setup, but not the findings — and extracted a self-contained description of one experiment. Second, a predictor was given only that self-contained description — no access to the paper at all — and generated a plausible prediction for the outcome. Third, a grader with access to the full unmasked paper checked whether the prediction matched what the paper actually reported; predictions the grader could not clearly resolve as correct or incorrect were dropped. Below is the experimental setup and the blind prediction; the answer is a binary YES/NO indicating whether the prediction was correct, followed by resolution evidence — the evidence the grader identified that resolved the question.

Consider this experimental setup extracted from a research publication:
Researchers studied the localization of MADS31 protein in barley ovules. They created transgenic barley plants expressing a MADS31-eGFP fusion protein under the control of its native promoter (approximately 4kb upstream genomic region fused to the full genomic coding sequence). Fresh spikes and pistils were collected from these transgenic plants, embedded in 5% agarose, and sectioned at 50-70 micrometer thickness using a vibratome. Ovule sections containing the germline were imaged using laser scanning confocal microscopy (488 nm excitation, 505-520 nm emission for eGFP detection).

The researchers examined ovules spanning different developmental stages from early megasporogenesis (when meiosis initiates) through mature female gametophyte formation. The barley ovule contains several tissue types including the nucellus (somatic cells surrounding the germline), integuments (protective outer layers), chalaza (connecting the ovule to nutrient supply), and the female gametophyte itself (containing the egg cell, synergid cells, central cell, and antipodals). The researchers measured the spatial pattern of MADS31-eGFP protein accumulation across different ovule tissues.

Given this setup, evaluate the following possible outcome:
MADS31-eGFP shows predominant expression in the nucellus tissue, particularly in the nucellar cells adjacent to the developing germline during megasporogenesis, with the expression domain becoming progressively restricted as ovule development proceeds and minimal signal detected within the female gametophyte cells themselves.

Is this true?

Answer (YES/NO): NO